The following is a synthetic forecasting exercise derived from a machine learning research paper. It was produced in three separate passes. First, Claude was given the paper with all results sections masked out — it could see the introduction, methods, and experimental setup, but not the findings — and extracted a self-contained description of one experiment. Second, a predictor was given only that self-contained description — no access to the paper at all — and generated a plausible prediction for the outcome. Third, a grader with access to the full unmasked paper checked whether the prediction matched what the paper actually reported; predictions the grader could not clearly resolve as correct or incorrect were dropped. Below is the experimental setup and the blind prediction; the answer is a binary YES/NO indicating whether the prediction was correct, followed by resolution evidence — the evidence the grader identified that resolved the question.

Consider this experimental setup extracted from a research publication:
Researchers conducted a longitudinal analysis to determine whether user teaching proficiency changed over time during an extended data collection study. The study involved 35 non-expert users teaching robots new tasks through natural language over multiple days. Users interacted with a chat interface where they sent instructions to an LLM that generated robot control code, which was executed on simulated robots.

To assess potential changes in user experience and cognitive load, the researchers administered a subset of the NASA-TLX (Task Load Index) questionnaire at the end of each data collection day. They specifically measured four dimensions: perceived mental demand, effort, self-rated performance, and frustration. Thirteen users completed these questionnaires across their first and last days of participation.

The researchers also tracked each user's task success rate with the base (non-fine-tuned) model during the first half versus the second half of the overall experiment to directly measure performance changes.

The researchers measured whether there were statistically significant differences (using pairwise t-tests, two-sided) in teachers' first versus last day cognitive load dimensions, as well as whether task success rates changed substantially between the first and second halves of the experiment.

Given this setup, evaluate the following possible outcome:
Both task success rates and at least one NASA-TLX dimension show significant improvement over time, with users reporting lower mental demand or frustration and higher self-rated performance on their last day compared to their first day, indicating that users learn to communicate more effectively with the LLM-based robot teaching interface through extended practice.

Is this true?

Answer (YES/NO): NO